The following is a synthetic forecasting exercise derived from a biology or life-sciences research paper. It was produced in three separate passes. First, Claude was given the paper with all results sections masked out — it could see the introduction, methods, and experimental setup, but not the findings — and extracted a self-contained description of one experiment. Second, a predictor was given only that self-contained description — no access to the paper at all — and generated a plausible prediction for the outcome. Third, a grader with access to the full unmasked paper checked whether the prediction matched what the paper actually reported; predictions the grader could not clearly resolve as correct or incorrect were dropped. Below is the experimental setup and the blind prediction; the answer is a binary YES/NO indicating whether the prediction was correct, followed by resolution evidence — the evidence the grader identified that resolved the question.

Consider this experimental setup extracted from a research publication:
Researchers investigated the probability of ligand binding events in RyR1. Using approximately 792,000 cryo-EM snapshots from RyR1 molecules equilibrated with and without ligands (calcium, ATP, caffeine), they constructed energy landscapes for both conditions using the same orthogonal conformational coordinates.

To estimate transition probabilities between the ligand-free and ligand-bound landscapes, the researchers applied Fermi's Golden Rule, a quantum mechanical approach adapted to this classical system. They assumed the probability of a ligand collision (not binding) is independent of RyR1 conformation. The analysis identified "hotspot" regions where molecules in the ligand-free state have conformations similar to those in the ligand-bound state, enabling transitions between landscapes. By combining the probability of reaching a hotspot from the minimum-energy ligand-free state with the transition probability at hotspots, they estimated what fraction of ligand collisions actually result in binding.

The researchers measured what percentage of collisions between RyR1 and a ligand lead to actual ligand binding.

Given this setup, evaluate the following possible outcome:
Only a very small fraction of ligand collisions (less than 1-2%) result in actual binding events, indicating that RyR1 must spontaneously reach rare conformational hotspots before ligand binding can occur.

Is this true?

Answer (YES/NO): YES